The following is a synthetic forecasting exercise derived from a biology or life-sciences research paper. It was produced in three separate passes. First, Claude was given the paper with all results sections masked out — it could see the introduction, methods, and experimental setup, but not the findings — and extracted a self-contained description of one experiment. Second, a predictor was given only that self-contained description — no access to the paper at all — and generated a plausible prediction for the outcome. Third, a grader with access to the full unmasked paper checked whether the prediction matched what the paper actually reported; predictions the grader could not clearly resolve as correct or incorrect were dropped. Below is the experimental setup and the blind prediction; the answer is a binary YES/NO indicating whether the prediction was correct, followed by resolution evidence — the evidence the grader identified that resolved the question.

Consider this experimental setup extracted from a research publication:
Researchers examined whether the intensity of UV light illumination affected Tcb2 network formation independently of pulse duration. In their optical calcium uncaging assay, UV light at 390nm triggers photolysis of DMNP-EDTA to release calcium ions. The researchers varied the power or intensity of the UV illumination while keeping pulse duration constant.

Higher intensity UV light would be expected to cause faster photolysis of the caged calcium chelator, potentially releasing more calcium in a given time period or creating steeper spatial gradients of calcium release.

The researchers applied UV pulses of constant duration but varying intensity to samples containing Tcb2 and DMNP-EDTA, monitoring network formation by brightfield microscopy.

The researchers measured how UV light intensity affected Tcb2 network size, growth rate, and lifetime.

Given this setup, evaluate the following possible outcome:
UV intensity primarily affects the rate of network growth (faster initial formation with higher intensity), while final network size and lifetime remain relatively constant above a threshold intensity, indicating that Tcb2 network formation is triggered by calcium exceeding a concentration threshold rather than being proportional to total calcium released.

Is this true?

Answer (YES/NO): NO